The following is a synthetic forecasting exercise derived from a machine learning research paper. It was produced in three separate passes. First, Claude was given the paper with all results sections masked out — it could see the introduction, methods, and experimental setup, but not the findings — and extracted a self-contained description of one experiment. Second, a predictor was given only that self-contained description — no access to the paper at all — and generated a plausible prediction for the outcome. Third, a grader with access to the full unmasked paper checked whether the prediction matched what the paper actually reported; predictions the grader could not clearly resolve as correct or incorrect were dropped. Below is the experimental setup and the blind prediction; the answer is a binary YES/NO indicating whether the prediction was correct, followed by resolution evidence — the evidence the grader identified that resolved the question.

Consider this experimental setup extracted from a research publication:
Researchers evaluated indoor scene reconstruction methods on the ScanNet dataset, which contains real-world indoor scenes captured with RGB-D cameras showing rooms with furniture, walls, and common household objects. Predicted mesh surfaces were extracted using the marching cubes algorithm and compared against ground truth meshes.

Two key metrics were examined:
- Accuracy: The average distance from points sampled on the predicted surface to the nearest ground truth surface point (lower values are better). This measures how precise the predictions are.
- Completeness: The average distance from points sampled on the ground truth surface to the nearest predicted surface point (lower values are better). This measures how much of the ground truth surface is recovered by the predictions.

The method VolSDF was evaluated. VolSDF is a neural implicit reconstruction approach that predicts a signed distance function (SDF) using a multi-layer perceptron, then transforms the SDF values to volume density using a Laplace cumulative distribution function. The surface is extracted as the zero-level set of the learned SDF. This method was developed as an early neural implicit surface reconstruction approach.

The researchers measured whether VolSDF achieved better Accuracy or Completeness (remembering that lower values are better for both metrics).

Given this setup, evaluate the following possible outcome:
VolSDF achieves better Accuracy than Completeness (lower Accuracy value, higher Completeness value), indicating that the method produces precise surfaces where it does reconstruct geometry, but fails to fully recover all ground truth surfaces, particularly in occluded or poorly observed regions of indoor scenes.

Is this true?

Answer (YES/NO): NO